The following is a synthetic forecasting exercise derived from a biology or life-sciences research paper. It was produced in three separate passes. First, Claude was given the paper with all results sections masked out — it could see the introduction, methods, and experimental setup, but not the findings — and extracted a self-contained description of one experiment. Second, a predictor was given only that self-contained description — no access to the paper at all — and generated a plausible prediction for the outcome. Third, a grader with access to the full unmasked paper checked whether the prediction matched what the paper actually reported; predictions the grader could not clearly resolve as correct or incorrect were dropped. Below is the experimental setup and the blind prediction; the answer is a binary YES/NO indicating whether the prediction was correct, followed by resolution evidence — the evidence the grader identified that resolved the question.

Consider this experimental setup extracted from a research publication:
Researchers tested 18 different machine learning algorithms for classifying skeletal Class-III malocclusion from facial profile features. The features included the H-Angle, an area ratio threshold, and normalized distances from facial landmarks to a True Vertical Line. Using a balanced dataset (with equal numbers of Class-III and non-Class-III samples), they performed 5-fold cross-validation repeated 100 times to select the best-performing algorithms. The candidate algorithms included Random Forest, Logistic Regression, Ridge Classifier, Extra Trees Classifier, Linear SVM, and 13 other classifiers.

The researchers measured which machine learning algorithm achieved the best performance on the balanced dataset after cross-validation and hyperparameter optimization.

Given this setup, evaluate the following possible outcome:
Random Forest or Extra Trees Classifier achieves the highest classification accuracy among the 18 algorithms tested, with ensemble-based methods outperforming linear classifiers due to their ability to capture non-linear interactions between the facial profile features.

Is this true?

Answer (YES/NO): NO